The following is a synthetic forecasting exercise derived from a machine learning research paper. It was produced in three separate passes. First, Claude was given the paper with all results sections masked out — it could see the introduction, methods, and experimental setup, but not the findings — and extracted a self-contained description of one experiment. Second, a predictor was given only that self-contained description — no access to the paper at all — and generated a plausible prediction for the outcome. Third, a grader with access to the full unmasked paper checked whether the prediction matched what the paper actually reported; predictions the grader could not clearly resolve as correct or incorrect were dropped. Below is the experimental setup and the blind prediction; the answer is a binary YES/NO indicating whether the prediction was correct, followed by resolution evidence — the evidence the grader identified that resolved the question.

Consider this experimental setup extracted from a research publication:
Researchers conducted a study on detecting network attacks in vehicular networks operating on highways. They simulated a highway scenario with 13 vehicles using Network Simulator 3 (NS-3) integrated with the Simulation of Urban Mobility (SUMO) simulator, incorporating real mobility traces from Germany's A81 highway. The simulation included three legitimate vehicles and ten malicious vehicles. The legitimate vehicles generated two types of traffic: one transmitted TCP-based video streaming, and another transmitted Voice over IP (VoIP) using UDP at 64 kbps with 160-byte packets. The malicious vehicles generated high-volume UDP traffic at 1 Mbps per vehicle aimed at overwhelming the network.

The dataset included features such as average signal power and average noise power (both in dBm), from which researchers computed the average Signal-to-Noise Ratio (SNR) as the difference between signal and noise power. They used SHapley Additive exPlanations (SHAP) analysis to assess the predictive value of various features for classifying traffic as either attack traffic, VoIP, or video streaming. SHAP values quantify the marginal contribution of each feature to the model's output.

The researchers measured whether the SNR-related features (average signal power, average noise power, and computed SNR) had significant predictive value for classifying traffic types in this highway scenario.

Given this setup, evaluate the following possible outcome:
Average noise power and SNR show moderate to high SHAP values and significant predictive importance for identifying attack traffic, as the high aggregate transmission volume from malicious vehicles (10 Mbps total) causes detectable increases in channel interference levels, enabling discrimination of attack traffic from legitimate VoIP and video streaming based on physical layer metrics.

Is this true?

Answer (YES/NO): NO